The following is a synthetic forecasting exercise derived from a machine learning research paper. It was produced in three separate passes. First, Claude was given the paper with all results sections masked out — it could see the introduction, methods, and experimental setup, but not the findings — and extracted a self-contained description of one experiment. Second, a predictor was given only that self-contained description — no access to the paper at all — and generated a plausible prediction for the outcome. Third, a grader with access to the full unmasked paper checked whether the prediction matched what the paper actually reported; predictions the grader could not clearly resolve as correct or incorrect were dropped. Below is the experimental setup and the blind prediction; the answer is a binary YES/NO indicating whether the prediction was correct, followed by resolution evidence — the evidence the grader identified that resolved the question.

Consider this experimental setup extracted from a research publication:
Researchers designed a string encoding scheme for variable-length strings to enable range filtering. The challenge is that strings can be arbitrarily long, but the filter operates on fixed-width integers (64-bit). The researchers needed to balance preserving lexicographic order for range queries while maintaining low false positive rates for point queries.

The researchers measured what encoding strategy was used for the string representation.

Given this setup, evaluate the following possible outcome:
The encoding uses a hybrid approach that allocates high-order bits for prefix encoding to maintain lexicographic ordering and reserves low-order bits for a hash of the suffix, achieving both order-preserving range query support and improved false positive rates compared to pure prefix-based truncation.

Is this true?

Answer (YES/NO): NO